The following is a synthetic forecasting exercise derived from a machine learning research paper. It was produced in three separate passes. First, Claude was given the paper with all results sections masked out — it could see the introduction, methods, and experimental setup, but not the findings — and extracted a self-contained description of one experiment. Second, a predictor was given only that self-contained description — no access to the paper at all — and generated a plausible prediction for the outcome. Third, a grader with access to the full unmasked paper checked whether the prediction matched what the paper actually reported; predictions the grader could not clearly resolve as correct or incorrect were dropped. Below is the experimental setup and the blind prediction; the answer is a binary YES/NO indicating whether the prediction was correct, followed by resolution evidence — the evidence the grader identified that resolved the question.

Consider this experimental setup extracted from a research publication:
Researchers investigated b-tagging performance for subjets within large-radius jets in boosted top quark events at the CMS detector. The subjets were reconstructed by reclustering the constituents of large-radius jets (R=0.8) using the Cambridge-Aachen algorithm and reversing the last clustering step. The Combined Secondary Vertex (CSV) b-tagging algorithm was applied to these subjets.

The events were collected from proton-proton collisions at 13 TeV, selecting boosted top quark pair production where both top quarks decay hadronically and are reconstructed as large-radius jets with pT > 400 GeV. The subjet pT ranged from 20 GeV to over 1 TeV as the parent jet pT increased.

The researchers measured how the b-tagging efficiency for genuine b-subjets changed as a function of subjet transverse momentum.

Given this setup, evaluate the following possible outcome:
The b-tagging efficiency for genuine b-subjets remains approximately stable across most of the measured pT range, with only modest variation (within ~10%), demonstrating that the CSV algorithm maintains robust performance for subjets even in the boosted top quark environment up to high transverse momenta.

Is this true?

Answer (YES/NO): NO